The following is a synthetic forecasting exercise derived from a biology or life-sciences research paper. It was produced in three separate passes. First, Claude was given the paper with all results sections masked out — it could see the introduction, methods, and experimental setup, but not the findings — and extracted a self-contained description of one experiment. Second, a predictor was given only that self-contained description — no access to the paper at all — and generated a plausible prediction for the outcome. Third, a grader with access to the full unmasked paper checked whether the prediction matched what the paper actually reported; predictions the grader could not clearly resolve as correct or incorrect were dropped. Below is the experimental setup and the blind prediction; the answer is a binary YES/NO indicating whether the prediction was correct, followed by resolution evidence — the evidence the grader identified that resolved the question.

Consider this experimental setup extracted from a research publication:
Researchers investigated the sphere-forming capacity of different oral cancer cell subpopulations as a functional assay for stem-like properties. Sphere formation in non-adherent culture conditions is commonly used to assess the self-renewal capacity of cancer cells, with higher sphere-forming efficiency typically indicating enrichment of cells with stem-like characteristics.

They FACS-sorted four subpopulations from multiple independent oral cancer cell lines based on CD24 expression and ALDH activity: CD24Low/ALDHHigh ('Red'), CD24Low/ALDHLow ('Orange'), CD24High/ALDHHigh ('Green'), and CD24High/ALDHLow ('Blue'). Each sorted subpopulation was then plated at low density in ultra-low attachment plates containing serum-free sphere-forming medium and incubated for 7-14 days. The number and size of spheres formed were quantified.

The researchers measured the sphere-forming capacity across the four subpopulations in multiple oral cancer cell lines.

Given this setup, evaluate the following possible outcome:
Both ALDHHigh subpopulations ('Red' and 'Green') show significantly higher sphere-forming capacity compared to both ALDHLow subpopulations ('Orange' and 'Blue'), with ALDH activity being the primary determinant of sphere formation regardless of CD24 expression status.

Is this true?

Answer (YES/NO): NO